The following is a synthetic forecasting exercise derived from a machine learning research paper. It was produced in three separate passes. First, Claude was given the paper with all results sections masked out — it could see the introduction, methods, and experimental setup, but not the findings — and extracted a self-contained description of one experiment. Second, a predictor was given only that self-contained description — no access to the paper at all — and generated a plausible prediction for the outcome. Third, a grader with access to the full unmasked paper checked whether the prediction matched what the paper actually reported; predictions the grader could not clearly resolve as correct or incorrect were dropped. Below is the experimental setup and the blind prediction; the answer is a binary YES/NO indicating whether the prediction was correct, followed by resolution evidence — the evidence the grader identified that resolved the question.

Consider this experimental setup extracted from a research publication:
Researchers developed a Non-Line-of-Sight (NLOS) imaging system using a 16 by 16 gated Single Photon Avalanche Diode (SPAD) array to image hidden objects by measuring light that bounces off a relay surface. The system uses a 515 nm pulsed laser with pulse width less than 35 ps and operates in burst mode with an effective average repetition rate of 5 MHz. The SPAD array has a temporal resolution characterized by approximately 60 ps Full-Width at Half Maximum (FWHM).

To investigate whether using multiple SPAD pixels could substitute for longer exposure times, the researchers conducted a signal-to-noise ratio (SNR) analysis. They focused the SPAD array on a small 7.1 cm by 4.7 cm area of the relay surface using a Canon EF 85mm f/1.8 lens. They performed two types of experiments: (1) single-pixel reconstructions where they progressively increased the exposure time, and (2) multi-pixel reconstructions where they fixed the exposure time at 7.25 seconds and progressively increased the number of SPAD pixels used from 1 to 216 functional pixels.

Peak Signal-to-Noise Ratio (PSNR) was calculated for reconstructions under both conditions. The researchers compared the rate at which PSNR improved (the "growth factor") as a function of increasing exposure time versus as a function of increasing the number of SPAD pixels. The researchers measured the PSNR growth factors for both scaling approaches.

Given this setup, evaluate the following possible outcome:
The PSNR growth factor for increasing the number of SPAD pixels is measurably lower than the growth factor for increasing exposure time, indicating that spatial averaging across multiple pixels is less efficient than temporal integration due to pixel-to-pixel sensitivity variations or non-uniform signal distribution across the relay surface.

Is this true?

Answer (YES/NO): NO